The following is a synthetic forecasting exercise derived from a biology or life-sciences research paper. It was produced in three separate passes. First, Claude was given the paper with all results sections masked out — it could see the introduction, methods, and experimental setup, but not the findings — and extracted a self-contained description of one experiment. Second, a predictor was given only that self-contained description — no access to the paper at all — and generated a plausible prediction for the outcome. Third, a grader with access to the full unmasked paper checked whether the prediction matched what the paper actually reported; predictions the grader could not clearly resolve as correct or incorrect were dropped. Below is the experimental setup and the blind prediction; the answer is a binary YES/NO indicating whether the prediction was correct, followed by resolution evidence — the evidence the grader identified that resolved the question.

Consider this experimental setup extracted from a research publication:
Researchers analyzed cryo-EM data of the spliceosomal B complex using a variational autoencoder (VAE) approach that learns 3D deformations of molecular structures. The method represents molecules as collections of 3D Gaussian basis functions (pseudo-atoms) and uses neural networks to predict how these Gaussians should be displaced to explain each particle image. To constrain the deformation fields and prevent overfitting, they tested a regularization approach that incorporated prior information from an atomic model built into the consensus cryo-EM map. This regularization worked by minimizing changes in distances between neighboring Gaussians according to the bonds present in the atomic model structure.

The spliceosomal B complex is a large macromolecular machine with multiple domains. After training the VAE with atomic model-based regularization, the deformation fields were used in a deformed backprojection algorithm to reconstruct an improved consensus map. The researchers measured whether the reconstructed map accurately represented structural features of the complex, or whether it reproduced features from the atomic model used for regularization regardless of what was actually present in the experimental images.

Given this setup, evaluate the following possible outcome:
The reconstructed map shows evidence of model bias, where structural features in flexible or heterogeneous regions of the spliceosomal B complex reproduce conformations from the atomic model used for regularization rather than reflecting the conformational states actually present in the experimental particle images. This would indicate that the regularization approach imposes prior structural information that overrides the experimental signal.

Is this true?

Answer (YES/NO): YES